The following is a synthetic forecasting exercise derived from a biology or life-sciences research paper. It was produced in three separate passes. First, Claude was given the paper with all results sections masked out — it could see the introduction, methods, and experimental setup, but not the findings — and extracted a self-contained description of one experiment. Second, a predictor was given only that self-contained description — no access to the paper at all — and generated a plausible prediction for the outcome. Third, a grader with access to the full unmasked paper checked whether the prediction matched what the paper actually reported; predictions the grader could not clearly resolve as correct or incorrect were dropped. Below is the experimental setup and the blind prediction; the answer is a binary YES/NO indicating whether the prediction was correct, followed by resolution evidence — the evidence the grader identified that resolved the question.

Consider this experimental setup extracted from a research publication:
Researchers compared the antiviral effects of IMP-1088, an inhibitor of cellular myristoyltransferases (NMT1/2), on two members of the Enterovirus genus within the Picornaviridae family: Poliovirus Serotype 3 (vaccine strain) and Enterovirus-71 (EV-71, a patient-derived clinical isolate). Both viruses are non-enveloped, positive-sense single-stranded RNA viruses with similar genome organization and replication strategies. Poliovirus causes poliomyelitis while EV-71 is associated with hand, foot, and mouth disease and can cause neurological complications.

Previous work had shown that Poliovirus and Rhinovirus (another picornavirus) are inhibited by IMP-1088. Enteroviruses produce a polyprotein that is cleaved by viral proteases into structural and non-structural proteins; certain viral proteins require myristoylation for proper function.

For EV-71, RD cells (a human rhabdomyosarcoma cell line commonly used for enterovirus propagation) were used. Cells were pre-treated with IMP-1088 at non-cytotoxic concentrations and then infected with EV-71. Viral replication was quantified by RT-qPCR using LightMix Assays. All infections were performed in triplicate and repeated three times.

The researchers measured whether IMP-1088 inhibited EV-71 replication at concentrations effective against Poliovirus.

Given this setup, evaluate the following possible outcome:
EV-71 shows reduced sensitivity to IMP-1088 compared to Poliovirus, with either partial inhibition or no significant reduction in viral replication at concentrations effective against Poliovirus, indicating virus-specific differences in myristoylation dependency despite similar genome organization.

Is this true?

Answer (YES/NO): YES